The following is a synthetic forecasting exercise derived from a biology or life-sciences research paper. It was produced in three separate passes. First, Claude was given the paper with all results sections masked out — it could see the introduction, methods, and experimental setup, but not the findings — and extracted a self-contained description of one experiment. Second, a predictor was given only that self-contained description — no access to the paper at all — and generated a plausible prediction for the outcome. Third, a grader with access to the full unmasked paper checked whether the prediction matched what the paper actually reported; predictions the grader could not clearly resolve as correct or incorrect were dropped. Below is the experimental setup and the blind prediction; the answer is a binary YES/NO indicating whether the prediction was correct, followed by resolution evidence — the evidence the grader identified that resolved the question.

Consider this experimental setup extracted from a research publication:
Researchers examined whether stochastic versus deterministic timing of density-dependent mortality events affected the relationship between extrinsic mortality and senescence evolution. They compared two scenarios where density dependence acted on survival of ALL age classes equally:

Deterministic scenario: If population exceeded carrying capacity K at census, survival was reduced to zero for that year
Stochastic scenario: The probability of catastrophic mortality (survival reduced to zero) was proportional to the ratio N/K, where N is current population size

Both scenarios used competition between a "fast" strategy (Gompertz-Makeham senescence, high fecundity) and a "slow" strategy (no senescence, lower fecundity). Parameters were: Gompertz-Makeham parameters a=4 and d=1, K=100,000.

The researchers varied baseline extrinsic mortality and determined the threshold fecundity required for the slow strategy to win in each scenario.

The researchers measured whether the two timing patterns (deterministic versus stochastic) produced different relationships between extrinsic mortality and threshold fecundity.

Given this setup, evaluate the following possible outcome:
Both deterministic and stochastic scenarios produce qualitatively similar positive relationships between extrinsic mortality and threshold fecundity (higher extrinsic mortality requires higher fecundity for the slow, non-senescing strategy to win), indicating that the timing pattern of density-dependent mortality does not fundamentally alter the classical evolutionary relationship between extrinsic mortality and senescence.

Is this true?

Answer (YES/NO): NO